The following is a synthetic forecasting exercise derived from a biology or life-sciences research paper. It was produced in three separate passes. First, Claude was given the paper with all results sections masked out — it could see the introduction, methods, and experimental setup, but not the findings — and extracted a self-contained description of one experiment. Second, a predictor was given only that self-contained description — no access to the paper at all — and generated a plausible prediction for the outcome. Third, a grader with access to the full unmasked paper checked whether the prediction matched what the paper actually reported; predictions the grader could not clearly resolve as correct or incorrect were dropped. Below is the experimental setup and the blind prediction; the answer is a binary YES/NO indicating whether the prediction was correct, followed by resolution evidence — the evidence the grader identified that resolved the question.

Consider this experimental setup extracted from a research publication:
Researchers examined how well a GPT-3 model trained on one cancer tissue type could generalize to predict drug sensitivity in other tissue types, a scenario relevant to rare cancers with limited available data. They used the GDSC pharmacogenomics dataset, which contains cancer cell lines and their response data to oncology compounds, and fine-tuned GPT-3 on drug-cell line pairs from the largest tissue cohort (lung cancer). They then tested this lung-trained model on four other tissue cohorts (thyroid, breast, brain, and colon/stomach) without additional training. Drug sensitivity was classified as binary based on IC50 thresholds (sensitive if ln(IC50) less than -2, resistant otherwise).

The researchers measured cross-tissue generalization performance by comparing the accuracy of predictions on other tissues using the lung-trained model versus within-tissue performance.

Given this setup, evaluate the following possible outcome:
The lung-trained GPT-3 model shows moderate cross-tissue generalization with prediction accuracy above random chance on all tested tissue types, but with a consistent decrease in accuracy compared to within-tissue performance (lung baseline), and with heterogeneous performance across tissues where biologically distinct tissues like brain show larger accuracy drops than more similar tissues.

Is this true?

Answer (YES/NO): NO